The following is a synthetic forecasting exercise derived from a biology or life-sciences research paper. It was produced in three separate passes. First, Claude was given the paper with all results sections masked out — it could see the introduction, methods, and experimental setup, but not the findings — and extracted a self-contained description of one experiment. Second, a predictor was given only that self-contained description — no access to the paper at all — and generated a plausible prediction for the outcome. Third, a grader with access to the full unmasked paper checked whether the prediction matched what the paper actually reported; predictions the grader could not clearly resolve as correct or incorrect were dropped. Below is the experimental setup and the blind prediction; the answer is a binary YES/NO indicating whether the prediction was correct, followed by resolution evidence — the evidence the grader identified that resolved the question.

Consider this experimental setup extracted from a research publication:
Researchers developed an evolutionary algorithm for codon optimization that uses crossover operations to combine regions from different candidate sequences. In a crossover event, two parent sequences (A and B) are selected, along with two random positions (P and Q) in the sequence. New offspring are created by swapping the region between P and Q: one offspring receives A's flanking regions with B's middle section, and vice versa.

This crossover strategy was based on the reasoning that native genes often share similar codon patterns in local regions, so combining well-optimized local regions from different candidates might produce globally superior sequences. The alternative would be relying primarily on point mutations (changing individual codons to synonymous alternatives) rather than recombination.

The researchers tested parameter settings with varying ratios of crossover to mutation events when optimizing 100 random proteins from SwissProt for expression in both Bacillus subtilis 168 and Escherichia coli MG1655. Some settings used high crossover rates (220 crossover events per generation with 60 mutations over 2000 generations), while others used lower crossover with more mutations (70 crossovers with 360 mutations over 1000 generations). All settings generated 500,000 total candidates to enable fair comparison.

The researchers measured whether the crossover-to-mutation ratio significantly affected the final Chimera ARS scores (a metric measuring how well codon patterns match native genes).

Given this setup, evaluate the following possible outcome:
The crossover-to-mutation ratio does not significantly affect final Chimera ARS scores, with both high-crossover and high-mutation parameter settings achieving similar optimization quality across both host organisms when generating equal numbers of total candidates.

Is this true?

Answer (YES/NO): NO